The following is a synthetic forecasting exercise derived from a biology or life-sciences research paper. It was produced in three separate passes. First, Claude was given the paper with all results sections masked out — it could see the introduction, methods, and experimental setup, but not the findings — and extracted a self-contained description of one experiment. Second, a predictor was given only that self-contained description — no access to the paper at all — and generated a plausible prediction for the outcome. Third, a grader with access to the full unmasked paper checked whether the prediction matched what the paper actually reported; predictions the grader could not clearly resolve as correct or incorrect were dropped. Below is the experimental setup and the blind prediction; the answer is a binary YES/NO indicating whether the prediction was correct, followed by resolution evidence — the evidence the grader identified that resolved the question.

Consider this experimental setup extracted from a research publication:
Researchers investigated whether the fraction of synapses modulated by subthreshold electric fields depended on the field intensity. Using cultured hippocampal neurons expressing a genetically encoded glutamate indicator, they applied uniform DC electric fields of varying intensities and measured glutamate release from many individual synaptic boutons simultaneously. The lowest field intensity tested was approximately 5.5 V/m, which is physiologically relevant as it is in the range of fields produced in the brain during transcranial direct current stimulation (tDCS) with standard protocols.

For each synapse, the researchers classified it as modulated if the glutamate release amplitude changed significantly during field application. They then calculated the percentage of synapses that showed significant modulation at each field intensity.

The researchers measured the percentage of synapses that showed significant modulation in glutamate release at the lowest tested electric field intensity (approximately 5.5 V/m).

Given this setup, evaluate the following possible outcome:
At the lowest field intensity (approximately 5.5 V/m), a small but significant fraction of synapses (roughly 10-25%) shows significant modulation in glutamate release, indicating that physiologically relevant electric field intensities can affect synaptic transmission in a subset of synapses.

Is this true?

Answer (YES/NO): NO